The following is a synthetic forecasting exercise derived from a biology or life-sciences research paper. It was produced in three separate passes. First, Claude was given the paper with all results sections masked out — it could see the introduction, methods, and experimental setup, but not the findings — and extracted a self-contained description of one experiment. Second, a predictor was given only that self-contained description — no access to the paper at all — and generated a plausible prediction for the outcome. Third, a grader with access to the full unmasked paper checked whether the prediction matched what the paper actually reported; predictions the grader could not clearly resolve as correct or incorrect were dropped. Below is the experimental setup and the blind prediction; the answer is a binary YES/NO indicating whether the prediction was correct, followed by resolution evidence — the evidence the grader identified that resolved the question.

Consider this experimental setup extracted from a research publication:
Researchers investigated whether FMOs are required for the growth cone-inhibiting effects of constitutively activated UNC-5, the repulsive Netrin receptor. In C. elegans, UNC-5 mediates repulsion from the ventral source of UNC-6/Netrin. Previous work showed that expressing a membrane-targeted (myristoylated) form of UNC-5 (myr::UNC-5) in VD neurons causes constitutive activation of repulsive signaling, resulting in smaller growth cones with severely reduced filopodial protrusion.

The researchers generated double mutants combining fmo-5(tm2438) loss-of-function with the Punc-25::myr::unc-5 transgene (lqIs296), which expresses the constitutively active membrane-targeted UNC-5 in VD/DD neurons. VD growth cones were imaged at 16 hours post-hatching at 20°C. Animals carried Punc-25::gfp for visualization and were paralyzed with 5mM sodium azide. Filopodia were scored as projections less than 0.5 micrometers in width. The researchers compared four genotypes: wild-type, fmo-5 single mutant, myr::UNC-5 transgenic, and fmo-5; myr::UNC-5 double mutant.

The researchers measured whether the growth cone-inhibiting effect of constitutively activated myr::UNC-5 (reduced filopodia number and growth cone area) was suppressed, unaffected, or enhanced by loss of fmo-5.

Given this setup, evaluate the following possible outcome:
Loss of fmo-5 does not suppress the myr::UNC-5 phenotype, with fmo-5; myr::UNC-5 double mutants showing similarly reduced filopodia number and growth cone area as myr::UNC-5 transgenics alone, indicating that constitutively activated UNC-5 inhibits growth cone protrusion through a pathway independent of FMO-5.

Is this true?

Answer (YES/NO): NO